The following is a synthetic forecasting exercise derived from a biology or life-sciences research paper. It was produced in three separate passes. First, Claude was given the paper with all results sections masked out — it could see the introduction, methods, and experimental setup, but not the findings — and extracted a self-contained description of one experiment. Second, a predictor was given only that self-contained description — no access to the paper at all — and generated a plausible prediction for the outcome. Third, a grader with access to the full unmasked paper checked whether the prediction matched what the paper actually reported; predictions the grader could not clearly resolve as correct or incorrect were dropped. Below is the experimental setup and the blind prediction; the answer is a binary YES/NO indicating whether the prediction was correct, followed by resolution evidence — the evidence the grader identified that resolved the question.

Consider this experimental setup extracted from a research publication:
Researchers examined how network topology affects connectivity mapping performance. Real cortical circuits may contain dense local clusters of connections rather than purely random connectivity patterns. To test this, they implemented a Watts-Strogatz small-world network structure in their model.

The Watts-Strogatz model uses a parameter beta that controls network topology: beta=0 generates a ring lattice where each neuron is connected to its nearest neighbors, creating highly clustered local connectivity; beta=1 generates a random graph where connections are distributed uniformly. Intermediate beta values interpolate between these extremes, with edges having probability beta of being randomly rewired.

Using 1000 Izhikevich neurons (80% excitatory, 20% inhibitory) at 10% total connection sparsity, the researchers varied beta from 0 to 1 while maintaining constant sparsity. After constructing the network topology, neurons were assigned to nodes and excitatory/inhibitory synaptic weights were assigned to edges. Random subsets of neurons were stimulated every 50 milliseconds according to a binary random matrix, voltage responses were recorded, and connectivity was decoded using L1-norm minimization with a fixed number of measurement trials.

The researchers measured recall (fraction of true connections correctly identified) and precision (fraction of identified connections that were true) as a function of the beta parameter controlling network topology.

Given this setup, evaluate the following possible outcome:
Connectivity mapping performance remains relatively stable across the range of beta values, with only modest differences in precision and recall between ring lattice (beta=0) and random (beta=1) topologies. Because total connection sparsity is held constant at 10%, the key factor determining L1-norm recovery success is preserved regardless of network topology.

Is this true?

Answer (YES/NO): YES